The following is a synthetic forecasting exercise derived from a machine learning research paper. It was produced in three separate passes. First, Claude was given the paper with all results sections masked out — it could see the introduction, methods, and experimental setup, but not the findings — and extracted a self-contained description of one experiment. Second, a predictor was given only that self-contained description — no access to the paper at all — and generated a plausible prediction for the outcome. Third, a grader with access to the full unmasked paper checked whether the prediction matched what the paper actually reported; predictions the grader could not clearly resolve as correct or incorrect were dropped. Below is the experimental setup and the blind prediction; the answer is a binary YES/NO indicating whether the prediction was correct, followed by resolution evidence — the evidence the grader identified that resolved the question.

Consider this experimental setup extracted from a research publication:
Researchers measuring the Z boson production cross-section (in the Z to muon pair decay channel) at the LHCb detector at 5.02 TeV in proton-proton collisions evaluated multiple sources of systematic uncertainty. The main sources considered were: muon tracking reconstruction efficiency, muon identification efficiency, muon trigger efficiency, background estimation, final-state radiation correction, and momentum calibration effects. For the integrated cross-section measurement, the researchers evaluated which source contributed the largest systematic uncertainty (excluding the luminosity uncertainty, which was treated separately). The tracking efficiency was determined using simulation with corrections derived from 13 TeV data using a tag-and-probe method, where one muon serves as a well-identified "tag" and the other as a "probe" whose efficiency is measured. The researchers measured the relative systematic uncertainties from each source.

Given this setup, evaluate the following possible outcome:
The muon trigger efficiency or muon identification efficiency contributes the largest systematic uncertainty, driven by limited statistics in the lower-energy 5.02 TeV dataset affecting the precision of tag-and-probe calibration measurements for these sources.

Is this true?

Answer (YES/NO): NO